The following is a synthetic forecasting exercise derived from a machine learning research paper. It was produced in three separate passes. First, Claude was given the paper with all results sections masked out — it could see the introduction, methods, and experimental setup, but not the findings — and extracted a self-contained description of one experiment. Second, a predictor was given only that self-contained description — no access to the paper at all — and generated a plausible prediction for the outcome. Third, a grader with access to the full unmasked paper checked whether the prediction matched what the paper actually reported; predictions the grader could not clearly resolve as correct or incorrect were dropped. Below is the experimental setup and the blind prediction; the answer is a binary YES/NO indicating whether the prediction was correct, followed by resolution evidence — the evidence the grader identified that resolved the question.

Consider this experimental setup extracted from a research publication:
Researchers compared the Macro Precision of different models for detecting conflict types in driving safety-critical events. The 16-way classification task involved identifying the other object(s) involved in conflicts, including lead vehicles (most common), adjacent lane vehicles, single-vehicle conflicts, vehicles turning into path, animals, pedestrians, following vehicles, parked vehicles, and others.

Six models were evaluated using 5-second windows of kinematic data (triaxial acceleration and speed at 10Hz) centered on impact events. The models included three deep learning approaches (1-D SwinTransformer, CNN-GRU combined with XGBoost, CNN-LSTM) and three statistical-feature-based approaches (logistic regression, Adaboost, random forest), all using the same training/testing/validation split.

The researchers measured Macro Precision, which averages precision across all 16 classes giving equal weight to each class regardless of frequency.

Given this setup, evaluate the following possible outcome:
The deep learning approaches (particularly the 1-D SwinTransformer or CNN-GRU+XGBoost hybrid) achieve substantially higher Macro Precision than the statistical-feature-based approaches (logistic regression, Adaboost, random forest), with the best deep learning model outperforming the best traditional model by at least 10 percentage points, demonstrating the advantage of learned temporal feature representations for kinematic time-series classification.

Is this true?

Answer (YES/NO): NO